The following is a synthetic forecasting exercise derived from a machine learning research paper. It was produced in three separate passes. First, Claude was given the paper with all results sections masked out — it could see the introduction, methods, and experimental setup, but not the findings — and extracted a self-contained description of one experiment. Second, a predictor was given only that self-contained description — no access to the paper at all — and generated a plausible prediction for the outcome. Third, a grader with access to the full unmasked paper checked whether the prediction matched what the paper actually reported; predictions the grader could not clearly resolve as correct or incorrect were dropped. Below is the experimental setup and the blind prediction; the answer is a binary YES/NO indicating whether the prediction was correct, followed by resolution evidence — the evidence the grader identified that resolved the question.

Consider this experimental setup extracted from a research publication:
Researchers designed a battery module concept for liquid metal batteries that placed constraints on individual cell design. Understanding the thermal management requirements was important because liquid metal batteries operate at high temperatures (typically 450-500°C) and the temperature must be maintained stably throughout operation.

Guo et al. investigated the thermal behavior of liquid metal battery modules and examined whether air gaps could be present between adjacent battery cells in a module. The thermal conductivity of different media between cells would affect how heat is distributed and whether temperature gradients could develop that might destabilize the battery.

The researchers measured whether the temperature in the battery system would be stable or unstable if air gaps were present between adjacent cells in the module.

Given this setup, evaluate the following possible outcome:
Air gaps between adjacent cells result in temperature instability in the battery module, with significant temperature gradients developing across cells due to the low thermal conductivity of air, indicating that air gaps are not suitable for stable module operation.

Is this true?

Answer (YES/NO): YES